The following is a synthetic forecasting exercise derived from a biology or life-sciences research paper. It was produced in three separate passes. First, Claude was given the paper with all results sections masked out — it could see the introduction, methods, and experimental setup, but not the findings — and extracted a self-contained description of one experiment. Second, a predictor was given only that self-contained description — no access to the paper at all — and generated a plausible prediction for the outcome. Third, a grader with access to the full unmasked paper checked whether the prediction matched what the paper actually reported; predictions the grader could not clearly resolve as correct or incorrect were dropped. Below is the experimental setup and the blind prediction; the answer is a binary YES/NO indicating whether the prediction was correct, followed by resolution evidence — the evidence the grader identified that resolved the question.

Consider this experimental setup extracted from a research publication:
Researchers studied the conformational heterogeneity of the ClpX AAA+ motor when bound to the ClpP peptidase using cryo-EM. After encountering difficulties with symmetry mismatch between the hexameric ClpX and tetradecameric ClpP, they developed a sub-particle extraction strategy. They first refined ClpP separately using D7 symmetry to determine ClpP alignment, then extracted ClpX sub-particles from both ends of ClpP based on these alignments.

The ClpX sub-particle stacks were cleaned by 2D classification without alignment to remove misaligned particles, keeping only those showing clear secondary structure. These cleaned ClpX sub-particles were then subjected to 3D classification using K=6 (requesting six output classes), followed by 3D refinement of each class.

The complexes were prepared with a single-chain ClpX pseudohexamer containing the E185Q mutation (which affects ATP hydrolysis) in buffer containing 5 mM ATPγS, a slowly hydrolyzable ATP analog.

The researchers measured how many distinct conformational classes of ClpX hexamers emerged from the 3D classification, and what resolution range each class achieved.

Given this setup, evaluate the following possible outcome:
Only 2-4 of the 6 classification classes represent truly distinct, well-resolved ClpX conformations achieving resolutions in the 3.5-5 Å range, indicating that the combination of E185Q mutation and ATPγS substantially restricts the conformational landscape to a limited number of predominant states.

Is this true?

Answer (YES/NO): YES